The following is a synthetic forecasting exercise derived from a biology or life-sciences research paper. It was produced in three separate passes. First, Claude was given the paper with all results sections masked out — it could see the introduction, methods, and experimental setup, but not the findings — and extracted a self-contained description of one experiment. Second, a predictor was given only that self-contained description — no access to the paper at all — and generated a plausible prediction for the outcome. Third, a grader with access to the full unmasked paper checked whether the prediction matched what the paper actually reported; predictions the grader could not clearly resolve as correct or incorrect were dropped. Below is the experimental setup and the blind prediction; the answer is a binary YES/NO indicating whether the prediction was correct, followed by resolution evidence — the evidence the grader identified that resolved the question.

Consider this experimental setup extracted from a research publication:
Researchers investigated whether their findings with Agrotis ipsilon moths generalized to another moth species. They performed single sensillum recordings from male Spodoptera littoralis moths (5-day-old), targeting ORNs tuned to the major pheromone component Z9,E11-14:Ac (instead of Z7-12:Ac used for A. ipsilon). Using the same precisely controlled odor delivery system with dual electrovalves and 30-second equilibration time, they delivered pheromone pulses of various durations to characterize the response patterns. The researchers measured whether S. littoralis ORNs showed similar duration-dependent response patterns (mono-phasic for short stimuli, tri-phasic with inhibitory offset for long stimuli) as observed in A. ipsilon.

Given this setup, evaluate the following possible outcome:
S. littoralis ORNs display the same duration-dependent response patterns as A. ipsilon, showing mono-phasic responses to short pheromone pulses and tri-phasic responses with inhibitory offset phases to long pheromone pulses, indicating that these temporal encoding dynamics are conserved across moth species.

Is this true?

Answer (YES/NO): YES